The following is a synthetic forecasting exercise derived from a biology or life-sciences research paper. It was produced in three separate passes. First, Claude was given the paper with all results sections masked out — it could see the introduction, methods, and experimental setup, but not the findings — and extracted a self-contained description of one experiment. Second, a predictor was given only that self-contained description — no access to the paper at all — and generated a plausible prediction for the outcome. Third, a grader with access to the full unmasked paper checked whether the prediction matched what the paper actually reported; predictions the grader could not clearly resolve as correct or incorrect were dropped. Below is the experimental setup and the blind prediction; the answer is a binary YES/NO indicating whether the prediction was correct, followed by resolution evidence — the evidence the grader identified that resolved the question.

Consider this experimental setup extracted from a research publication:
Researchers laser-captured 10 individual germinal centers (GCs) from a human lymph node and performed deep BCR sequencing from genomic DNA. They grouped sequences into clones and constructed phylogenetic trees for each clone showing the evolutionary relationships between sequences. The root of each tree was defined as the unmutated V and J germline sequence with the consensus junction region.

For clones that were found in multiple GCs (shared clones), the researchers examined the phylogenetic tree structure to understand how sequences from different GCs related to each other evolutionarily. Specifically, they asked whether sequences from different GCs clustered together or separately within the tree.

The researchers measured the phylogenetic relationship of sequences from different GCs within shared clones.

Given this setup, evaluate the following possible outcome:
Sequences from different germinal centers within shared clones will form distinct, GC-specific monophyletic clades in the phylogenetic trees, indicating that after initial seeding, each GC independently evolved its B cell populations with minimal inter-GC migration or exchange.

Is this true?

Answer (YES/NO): YES